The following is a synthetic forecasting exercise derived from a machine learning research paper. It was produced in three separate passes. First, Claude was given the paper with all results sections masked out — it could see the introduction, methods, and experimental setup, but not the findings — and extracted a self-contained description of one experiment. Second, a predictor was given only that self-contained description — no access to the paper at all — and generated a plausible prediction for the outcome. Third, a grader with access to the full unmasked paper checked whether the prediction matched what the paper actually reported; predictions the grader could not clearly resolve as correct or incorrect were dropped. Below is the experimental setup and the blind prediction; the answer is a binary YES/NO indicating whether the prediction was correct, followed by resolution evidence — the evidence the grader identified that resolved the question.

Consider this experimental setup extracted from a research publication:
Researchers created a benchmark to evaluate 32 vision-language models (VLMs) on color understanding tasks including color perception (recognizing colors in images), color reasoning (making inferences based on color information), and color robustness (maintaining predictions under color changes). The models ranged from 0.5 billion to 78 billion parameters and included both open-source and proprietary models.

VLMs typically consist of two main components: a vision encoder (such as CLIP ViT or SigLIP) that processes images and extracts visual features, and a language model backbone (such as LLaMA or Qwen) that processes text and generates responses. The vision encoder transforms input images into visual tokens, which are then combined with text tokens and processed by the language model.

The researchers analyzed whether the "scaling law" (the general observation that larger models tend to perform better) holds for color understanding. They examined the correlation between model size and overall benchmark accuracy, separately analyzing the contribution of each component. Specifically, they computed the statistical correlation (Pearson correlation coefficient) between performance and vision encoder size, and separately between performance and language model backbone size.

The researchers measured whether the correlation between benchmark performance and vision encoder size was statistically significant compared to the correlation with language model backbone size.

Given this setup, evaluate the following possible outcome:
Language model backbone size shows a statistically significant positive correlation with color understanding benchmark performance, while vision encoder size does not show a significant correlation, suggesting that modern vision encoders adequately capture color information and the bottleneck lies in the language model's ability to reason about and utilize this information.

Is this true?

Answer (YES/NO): NO